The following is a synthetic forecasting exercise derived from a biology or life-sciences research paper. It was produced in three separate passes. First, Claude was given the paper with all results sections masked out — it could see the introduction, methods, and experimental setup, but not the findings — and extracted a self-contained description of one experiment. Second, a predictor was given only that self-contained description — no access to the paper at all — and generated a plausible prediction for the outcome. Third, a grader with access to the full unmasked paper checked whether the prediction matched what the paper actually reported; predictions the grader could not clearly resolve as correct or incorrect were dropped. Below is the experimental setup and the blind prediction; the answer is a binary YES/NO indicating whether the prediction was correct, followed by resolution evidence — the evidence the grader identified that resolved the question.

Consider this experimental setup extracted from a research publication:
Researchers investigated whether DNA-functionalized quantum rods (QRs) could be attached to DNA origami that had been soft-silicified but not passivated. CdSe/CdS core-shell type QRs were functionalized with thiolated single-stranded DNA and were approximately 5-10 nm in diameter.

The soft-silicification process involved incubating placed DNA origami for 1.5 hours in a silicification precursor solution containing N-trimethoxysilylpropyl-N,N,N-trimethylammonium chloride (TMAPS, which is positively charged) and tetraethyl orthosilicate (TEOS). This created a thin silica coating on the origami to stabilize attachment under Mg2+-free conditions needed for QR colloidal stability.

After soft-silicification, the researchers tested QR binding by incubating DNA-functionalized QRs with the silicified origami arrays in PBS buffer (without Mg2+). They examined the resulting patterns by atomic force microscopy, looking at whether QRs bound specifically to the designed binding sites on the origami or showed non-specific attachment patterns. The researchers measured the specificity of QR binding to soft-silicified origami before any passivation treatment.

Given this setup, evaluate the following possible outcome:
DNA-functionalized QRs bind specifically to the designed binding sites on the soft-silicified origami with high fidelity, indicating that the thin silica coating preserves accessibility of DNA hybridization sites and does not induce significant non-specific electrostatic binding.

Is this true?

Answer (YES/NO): NO